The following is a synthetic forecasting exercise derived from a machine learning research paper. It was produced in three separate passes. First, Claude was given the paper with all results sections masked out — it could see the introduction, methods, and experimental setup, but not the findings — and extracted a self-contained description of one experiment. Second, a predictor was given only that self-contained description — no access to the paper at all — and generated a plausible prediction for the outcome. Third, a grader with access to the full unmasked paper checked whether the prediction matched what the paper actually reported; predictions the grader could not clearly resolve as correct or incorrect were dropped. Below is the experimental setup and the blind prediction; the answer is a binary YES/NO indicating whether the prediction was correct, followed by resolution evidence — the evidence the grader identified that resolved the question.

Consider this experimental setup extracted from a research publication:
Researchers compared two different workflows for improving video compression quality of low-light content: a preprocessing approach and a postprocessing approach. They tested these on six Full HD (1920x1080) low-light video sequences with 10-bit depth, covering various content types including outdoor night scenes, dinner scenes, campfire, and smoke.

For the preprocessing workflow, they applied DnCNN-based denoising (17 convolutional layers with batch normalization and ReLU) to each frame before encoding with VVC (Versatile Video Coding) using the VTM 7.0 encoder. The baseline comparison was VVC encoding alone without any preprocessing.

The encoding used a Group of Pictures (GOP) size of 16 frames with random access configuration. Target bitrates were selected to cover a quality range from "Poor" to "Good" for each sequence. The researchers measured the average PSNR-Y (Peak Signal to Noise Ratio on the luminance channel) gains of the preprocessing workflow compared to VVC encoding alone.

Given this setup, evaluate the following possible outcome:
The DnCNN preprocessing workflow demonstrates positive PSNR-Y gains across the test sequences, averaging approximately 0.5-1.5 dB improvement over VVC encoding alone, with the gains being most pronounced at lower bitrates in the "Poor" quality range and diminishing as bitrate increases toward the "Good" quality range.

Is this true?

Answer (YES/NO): NO